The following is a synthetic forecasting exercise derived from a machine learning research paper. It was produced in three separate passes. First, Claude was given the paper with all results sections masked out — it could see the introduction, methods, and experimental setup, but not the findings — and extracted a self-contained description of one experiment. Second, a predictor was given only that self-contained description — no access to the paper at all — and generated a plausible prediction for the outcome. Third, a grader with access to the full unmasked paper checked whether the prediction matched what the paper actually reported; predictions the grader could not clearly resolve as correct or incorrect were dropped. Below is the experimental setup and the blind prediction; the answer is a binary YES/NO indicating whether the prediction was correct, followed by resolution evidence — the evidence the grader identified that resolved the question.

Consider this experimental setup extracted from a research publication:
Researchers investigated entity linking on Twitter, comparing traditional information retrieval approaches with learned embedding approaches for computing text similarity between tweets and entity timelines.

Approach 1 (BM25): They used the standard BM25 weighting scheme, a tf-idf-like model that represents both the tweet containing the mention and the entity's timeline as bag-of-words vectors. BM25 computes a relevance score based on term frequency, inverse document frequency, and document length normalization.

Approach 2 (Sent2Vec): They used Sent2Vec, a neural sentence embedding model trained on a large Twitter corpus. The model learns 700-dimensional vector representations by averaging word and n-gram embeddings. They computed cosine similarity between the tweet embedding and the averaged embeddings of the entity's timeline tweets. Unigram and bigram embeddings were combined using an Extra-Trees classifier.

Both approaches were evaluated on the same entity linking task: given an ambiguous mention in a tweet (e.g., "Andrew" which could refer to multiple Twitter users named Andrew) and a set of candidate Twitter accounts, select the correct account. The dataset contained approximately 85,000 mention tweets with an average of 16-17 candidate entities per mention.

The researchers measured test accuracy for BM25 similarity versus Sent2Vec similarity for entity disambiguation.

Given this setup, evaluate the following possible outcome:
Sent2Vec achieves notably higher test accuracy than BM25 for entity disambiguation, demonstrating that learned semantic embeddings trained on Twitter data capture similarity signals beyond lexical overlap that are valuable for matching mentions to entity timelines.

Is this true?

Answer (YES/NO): YES